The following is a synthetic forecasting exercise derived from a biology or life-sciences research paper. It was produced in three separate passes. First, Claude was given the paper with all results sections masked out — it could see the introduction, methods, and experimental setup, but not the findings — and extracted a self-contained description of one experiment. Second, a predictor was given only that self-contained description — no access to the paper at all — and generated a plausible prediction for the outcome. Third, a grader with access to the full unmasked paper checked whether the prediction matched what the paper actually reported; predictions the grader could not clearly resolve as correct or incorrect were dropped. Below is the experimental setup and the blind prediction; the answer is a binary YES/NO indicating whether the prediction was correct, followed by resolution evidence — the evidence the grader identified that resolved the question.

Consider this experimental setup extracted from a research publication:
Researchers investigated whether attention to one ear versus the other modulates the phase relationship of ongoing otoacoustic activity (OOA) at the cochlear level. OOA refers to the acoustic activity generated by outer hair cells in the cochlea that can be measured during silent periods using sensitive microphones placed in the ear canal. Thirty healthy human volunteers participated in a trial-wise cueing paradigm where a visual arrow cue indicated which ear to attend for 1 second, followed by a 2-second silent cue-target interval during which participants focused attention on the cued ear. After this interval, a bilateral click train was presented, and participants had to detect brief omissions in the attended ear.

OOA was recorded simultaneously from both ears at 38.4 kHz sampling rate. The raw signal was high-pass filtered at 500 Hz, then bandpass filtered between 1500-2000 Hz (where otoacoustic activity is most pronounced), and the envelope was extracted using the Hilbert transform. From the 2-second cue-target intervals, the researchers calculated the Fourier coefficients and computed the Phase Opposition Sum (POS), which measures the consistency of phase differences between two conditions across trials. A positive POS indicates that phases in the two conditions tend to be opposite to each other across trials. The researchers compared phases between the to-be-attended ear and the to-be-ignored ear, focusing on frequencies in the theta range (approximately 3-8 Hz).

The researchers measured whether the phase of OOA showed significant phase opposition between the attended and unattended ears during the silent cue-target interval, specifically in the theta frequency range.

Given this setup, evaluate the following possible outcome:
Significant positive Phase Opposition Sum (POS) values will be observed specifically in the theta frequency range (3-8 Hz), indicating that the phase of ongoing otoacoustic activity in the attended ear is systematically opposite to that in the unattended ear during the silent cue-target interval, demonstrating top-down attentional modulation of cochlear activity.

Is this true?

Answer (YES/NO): YES